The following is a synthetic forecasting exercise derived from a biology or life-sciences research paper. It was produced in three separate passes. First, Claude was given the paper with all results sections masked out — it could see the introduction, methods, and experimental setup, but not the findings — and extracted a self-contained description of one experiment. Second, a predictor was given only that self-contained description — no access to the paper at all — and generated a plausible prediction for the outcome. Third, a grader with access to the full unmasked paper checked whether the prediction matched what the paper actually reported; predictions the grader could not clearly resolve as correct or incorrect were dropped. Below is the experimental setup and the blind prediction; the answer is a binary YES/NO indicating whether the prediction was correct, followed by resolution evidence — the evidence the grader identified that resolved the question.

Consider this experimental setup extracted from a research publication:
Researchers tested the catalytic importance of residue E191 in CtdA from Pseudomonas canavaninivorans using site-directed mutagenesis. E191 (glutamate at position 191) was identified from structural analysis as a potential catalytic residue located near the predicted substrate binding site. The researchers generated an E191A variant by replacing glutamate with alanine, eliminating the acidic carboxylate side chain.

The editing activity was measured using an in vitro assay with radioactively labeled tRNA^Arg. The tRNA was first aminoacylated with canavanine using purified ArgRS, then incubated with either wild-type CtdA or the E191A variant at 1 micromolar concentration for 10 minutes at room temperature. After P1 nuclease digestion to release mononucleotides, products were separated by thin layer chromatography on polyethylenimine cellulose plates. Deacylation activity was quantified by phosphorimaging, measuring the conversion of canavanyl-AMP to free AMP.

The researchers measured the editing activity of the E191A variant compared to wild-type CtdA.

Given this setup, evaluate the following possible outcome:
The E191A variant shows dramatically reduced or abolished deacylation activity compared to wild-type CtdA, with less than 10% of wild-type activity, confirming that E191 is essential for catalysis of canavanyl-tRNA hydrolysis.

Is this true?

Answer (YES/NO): YES